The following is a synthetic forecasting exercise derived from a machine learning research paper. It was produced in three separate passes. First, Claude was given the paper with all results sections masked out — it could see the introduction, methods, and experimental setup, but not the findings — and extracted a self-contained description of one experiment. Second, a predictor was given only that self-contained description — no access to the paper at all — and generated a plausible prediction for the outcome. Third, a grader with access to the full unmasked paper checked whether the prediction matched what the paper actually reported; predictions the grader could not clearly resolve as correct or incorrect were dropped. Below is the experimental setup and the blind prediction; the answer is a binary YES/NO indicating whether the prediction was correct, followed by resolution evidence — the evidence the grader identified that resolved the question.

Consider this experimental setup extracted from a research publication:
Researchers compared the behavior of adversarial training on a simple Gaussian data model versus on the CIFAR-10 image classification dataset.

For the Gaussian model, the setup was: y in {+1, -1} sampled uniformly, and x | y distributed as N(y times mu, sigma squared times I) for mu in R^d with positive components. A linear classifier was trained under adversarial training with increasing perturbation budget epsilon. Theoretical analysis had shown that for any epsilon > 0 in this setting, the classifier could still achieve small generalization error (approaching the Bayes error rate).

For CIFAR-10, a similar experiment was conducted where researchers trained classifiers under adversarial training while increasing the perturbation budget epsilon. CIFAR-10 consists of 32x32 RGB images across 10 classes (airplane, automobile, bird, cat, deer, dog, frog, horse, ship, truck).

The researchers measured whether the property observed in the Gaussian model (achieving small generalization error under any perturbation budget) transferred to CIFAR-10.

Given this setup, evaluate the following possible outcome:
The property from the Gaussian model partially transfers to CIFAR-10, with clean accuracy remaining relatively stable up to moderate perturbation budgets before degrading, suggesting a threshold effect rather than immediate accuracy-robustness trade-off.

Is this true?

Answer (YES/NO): NO